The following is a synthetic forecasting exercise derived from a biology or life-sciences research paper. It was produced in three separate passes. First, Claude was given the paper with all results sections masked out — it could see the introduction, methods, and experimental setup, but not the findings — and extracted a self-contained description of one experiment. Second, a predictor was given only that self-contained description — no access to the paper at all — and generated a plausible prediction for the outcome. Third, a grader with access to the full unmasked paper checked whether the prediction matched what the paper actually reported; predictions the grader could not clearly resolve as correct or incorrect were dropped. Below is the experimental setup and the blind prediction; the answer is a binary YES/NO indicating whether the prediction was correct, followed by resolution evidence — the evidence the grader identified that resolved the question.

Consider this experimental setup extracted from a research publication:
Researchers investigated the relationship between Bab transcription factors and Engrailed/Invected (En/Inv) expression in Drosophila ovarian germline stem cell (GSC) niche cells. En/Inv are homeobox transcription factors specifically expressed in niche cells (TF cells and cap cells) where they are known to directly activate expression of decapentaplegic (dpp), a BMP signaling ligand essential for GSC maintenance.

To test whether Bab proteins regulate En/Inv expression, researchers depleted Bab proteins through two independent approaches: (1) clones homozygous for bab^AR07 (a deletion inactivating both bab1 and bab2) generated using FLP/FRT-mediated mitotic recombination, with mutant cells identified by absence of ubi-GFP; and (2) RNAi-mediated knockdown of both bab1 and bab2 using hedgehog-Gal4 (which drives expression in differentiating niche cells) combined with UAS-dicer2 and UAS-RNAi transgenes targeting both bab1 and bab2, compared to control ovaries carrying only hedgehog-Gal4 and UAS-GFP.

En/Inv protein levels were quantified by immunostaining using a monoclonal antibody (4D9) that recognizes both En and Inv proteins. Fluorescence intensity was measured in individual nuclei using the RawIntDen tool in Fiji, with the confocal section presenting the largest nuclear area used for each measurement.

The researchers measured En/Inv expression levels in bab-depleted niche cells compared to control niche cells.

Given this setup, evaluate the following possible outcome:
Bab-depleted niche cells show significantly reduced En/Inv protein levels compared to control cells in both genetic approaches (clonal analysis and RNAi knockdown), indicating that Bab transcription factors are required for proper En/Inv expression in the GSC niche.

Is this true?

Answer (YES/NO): NO